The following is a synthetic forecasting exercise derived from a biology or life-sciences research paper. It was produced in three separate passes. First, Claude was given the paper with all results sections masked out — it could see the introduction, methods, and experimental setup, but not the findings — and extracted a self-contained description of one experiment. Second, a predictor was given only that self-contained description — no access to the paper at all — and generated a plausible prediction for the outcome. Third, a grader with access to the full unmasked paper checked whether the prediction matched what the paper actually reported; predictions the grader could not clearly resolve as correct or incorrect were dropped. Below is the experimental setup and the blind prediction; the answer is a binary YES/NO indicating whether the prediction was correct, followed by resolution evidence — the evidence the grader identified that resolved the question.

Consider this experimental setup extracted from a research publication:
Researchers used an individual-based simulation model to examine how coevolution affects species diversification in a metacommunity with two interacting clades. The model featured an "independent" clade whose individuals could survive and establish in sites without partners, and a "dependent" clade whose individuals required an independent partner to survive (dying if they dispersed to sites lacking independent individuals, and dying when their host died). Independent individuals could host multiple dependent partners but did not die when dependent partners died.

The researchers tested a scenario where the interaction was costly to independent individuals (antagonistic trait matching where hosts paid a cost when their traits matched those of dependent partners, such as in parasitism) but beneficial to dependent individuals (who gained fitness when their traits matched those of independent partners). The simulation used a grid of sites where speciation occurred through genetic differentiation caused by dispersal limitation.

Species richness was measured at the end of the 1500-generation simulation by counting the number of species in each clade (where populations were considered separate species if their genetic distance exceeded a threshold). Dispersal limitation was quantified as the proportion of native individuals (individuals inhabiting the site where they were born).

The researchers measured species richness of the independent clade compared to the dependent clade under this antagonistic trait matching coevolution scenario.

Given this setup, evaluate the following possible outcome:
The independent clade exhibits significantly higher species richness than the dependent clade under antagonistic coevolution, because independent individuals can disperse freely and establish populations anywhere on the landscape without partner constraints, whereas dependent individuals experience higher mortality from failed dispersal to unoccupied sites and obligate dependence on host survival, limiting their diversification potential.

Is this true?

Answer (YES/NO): NO